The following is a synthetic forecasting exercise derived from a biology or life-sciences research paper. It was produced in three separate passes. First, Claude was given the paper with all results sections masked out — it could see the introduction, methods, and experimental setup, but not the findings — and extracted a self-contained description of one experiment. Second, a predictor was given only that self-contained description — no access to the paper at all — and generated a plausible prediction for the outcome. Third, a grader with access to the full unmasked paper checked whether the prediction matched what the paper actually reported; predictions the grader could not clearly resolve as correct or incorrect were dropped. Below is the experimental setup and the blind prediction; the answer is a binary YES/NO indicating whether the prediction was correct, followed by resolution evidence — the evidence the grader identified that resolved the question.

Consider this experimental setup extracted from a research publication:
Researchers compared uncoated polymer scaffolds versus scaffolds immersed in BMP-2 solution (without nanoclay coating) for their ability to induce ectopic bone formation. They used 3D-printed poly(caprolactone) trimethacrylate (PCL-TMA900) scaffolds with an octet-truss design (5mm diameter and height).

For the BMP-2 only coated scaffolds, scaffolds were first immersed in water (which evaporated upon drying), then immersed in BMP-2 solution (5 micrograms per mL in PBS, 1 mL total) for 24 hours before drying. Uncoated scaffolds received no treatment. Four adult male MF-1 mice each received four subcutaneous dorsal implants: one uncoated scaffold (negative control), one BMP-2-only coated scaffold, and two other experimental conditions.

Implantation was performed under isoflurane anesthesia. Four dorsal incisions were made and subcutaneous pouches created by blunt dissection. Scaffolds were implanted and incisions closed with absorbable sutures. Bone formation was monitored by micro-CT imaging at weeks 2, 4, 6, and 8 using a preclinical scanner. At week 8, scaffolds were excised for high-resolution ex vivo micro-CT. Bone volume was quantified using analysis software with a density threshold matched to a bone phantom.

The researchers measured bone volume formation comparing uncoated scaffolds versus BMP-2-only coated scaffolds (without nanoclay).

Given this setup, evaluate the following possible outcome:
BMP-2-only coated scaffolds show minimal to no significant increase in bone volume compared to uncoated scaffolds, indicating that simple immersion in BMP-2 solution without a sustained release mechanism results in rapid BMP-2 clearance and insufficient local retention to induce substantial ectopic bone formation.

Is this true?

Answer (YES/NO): YES